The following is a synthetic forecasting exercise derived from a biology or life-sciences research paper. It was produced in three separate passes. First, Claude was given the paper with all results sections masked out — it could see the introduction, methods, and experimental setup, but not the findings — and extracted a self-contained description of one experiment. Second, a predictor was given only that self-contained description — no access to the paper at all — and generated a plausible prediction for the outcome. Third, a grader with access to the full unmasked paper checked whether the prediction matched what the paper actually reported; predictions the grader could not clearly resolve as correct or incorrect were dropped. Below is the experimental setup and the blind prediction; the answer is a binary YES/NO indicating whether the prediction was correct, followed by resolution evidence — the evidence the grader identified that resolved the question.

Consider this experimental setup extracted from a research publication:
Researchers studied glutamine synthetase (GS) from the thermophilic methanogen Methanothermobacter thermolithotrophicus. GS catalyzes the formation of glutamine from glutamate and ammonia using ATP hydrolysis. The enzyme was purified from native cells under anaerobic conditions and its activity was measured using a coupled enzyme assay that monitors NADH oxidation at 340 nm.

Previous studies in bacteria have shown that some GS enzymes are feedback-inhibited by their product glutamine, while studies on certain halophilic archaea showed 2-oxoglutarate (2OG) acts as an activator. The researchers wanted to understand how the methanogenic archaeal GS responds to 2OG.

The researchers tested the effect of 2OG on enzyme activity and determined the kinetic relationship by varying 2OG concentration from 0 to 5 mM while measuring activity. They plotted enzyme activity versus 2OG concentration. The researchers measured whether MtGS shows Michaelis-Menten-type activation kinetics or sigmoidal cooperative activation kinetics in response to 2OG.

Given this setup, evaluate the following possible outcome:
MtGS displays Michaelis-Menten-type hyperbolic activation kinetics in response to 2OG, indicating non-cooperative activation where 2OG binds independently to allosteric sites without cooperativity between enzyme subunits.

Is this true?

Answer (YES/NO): NO